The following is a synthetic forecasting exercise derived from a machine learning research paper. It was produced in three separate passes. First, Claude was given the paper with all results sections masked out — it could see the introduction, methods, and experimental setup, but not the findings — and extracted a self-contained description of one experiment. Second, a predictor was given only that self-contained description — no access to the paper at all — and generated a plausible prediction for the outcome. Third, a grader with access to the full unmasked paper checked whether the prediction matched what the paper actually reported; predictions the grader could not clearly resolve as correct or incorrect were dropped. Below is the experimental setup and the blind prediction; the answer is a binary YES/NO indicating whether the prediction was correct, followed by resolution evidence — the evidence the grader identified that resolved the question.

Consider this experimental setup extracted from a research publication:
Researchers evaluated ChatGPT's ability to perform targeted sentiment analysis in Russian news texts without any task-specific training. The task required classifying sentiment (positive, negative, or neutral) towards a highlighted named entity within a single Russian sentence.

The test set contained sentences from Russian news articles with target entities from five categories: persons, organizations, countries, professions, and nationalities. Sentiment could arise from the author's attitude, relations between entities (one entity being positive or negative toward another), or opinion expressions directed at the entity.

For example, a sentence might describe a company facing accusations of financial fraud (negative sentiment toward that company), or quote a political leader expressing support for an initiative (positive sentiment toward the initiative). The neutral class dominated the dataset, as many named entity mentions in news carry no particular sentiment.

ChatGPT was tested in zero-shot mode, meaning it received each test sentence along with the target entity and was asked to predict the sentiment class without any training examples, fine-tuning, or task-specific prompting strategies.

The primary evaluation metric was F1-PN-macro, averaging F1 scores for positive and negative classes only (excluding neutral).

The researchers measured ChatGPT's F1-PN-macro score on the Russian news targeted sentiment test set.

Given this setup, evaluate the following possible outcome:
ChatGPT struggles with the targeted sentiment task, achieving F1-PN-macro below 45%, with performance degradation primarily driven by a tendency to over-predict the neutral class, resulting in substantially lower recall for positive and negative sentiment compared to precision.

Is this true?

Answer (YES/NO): NO